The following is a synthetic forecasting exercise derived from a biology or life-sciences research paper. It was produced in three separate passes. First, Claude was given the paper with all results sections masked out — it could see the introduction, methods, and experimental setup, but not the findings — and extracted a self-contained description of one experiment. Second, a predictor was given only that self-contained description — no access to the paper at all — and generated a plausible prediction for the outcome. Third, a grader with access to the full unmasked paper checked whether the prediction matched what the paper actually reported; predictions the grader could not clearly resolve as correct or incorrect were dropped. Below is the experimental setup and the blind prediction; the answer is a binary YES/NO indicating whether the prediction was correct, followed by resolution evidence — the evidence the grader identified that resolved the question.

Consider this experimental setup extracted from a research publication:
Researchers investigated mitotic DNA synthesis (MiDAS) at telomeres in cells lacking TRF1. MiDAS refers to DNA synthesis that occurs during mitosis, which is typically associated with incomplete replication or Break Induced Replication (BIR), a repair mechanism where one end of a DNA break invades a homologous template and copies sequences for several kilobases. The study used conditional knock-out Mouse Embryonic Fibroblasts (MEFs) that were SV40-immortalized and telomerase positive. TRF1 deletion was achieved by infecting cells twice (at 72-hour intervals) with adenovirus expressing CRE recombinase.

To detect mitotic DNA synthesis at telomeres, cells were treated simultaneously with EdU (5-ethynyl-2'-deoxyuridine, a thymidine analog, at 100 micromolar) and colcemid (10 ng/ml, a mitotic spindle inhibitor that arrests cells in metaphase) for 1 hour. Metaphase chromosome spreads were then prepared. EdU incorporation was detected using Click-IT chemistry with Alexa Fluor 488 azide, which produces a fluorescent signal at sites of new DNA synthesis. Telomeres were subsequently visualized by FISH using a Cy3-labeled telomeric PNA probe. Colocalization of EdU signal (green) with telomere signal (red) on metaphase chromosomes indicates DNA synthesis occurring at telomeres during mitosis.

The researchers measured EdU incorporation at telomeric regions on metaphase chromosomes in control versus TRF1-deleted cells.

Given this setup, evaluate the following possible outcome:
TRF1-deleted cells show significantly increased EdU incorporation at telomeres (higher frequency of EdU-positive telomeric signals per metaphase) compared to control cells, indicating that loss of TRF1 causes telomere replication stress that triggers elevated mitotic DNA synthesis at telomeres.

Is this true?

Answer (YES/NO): YES